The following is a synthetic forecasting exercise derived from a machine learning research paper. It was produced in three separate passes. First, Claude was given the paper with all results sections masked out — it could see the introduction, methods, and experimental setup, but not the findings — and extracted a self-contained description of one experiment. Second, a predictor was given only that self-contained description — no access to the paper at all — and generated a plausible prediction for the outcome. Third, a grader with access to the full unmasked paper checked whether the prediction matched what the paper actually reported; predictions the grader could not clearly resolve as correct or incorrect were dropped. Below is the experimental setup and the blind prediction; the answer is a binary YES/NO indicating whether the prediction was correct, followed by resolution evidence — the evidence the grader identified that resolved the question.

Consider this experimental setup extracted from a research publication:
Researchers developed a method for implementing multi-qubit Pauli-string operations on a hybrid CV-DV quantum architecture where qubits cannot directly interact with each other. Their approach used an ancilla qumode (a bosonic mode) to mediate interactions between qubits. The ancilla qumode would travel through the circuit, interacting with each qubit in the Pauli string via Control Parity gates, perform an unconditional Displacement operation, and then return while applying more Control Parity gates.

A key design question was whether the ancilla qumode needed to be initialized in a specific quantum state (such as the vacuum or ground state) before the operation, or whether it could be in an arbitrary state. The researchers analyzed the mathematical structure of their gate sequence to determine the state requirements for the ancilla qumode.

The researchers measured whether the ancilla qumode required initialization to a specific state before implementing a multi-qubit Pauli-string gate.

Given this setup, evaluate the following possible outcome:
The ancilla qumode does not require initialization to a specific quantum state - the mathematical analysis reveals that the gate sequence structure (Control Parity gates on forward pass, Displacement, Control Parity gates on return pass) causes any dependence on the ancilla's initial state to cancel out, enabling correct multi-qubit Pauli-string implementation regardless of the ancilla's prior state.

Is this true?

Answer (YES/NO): YES